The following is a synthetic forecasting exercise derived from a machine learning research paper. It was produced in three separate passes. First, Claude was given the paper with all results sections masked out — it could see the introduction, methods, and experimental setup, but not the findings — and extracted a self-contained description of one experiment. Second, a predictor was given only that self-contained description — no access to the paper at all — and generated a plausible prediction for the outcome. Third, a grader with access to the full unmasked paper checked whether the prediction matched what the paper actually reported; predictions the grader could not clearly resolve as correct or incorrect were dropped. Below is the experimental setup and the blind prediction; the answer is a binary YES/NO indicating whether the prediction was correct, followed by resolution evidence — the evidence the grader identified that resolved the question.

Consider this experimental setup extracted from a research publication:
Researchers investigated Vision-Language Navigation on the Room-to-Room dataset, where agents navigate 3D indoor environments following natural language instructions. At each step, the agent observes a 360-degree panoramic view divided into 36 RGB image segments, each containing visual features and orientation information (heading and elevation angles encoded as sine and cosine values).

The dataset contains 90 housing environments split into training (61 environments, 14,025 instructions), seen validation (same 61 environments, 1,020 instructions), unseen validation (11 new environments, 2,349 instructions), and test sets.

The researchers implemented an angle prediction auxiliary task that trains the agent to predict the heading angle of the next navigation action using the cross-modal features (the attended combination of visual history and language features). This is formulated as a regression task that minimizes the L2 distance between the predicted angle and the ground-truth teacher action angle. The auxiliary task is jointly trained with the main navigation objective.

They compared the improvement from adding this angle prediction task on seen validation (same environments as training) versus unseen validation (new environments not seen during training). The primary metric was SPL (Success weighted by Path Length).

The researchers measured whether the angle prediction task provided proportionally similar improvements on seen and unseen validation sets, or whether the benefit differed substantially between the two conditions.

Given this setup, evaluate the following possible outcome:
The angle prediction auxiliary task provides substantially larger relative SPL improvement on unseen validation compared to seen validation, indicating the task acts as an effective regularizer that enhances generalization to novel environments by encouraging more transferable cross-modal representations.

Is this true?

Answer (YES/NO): NO